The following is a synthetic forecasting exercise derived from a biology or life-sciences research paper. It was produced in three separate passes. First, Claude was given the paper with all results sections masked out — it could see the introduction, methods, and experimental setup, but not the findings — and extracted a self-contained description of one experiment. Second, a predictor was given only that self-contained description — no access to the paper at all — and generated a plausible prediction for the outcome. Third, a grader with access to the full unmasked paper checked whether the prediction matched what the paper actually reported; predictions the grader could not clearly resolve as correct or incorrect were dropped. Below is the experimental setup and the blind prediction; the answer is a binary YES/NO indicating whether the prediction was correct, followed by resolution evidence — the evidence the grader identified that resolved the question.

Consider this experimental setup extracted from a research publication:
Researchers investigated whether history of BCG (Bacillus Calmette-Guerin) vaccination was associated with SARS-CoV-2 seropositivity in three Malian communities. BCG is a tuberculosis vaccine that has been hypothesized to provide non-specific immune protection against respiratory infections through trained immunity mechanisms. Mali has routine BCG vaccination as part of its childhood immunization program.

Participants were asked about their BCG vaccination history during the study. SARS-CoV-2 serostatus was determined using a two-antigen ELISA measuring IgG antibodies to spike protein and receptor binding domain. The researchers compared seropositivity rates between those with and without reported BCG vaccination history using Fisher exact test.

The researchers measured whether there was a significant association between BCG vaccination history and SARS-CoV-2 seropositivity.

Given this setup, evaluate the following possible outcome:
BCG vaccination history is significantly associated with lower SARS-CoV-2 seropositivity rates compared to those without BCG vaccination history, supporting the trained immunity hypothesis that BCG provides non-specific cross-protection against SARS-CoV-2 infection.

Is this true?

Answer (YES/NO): NO